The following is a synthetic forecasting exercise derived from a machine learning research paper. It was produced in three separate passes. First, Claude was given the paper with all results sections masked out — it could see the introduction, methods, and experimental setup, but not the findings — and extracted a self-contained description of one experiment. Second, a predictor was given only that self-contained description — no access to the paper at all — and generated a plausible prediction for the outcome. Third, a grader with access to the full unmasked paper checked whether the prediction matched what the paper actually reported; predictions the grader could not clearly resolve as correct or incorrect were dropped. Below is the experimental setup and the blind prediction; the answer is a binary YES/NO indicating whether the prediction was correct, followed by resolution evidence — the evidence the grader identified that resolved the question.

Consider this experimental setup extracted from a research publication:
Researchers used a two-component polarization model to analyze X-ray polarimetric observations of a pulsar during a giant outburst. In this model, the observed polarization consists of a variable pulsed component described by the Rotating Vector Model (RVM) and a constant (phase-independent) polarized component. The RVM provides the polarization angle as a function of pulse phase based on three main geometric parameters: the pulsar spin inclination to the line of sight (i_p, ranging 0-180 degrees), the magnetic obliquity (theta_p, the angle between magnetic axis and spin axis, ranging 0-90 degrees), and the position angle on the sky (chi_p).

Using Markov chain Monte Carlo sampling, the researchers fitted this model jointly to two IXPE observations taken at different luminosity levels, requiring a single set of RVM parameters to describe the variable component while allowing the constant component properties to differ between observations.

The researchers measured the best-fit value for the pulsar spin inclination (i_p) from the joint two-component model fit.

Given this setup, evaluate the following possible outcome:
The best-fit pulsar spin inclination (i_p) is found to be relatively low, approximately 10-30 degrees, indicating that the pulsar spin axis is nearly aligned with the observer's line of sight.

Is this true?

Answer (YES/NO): NO